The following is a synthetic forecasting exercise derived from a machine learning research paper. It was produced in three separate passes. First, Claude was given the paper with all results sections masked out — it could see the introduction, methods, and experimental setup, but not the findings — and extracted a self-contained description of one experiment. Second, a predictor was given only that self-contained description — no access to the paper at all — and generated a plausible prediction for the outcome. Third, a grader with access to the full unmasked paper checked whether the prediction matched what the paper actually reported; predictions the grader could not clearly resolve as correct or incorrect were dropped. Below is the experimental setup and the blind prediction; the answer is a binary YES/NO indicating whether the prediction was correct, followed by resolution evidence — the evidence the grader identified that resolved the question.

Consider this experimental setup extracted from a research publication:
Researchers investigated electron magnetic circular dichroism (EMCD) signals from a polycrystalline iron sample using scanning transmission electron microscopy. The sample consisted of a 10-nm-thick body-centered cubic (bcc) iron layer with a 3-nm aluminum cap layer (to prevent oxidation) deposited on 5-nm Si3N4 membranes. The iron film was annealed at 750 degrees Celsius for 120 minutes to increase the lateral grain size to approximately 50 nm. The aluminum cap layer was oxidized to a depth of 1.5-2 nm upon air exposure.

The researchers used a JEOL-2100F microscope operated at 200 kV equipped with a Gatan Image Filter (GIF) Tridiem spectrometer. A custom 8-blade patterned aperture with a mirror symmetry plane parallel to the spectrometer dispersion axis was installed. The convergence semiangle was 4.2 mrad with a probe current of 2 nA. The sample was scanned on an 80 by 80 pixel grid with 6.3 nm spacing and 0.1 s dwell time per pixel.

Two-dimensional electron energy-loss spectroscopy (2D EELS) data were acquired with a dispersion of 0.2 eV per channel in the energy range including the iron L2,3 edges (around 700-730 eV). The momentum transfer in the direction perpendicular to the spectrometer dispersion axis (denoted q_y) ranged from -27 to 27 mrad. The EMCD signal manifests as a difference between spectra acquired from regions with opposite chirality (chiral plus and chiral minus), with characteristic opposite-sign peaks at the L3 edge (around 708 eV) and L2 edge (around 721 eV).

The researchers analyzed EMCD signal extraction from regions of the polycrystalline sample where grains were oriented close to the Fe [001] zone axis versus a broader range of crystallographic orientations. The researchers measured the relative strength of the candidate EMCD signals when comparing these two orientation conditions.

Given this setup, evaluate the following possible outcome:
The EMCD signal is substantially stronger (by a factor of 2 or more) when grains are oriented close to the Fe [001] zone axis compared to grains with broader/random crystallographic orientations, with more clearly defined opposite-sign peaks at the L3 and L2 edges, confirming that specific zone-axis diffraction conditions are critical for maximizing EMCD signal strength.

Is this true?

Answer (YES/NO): NO